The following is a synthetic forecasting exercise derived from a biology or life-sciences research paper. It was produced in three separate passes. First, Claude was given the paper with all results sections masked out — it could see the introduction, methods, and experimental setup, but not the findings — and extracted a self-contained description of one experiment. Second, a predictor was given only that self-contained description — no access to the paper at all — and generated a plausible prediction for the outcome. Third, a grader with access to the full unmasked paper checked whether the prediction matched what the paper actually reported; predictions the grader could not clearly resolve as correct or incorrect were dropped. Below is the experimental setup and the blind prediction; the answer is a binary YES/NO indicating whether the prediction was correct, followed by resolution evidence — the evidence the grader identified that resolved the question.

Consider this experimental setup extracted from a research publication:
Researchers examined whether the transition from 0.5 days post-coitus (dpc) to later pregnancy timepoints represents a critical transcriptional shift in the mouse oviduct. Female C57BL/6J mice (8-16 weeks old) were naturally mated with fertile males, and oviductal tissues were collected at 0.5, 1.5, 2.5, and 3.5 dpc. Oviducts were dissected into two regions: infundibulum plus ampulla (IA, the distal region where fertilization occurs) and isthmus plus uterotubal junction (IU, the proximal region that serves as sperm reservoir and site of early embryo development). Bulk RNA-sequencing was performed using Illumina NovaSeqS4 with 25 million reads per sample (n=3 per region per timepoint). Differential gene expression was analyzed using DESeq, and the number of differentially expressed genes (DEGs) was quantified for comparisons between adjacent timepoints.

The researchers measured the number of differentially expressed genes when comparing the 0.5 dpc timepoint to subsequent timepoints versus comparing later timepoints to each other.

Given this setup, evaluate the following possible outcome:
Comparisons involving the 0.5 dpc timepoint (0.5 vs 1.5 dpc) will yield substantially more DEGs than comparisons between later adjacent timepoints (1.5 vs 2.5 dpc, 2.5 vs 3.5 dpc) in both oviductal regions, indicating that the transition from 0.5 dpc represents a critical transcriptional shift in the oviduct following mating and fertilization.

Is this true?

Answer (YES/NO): YES